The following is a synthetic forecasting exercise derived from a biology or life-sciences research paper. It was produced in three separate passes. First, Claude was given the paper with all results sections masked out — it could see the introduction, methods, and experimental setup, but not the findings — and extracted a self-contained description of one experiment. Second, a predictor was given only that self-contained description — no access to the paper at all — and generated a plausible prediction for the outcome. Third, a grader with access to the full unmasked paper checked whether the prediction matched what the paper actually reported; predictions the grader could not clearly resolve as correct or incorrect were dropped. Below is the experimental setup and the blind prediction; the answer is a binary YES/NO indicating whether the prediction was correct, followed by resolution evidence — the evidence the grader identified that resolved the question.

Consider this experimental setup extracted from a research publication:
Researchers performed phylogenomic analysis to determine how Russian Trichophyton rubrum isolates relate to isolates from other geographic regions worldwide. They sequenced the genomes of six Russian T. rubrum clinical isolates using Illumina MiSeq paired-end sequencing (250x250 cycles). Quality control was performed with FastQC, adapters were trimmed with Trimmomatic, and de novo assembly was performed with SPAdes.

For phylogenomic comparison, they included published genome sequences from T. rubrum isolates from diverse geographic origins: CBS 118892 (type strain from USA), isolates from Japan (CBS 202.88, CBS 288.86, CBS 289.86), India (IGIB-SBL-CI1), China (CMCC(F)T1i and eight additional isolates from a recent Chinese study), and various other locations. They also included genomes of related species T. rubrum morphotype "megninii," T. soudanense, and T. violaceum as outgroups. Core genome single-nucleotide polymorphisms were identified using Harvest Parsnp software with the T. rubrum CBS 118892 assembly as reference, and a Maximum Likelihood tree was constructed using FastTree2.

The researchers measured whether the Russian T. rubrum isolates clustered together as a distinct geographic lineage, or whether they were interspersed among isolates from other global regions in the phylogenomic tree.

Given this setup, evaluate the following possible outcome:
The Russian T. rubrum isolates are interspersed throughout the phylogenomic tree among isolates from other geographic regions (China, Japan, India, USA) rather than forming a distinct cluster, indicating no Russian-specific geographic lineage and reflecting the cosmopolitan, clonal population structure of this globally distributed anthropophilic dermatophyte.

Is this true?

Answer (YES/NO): YES